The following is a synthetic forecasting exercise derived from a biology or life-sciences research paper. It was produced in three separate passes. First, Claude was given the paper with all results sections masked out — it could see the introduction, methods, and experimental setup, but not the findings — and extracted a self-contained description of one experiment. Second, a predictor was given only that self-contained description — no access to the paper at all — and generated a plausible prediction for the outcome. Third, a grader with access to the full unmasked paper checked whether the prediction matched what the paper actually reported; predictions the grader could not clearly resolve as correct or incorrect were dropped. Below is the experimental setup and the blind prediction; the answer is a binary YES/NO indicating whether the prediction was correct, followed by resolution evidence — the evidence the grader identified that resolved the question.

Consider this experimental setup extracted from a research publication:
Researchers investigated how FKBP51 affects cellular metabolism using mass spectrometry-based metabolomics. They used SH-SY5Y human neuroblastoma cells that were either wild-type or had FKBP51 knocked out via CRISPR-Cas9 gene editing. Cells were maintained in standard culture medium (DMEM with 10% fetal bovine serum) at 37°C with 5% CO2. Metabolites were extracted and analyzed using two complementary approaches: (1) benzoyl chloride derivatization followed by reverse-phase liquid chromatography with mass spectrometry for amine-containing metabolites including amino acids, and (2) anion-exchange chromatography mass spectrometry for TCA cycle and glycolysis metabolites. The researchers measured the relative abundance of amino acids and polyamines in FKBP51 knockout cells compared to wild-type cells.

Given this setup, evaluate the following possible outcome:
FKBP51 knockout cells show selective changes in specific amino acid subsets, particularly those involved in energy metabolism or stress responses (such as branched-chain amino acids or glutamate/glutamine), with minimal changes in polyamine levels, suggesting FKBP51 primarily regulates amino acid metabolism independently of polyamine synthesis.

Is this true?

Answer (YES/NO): NO